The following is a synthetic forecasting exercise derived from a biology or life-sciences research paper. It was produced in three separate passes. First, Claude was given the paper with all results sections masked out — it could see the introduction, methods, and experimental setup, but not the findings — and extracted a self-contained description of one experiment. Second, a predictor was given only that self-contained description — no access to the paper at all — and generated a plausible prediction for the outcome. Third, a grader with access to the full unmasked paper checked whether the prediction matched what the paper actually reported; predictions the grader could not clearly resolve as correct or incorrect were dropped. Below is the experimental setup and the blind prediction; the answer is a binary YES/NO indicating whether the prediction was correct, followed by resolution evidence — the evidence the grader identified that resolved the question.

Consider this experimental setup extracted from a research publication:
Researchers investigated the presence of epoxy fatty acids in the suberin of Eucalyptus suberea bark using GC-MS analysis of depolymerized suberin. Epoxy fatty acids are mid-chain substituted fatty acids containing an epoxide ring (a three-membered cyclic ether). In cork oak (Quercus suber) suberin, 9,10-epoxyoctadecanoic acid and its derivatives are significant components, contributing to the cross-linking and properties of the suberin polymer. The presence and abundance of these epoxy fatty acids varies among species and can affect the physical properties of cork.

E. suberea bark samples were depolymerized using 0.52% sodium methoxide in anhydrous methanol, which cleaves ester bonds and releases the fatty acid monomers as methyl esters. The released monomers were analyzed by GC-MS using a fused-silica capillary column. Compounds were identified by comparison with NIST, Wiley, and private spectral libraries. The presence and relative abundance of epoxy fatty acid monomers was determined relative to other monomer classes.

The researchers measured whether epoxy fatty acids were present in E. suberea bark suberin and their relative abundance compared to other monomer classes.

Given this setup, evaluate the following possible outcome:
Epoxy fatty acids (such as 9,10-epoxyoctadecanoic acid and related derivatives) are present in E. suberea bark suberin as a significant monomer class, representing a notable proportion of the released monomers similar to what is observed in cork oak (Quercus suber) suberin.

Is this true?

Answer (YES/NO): NO